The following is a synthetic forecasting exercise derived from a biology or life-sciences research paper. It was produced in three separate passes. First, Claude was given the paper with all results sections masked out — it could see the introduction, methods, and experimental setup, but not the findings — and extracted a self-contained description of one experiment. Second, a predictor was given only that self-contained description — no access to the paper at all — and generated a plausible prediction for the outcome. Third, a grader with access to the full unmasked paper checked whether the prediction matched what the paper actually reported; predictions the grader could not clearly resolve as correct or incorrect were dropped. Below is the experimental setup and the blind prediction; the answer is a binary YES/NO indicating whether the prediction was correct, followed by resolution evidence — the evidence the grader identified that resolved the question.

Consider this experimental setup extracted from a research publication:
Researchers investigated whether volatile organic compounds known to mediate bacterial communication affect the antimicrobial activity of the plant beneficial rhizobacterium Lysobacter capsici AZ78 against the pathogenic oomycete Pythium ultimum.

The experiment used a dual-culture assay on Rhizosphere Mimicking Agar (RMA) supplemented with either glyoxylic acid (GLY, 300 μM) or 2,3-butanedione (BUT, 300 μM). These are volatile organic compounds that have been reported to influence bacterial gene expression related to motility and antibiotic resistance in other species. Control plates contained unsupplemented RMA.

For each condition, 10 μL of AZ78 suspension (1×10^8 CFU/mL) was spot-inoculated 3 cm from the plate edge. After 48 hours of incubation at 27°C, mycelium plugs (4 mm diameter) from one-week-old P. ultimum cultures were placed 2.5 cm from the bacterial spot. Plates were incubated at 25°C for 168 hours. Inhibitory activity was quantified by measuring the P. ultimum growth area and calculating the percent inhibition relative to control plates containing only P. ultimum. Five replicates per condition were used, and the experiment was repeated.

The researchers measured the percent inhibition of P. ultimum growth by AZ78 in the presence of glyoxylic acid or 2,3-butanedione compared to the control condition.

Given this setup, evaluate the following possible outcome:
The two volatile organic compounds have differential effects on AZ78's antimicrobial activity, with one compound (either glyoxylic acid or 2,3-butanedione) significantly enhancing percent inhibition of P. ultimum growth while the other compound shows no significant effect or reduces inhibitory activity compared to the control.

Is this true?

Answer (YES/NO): NO